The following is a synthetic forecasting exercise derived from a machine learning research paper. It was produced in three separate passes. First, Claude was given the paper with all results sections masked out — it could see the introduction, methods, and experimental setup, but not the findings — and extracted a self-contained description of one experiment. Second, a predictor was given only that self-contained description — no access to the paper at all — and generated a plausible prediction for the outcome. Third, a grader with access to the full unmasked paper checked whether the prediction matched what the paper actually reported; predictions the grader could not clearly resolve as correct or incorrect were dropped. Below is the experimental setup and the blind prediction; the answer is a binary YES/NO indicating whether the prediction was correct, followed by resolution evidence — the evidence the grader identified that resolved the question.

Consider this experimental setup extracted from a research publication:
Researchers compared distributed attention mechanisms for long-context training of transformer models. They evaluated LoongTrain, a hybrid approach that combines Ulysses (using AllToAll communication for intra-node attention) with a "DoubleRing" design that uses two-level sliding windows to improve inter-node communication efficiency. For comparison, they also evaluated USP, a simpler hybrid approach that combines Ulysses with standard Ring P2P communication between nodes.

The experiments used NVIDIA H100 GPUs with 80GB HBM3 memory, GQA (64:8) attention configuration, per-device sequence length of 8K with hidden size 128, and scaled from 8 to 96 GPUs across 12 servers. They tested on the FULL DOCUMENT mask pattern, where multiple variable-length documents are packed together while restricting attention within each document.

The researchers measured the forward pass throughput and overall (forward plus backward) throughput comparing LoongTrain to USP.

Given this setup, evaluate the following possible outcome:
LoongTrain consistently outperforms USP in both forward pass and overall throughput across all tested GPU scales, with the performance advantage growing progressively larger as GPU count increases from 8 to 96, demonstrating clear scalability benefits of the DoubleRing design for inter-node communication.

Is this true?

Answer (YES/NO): NO